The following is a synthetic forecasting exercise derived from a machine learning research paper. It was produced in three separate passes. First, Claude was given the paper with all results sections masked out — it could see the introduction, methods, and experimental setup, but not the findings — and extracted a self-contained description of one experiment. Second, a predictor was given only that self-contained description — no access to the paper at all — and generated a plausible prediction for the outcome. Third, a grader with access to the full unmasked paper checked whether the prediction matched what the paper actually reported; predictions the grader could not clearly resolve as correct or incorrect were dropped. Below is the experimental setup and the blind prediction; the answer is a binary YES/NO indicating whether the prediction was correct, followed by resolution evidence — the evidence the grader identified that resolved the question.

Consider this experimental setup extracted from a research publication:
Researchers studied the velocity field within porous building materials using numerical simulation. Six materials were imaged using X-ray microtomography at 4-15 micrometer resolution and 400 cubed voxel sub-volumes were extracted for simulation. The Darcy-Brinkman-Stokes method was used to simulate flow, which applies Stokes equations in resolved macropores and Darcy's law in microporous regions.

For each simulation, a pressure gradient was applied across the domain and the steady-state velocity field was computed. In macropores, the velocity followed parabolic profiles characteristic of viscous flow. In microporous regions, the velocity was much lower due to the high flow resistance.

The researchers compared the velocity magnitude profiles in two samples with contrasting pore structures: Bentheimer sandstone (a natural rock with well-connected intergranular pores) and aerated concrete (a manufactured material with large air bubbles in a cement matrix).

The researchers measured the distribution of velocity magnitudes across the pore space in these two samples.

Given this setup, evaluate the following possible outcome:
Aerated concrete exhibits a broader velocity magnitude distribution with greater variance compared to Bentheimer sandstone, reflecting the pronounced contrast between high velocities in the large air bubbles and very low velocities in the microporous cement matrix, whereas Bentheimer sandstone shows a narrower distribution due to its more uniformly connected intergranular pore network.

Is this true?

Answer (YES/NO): YES